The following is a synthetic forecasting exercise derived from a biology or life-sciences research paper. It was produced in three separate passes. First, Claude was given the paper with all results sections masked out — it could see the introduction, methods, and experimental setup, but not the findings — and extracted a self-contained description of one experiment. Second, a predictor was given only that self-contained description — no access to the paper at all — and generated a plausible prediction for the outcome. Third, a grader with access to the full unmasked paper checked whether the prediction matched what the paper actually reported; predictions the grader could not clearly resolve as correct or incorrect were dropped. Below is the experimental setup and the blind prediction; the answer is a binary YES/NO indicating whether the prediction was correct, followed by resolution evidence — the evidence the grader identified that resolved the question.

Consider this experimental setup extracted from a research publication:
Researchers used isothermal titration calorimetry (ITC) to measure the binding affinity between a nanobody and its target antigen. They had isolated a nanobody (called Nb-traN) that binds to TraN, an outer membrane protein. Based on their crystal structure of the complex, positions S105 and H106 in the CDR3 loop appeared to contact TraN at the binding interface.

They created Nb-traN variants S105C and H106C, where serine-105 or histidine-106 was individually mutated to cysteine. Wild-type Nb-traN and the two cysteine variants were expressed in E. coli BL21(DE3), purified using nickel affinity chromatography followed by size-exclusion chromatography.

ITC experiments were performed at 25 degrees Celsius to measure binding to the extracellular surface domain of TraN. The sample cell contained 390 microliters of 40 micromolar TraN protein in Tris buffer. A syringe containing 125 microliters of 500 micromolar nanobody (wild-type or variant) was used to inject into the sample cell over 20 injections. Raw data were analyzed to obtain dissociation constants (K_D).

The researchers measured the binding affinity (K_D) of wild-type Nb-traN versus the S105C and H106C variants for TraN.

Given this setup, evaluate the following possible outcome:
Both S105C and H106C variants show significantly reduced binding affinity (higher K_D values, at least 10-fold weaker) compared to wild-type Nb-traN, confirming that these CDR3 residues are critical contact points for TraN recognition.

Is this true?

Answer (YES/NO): NO